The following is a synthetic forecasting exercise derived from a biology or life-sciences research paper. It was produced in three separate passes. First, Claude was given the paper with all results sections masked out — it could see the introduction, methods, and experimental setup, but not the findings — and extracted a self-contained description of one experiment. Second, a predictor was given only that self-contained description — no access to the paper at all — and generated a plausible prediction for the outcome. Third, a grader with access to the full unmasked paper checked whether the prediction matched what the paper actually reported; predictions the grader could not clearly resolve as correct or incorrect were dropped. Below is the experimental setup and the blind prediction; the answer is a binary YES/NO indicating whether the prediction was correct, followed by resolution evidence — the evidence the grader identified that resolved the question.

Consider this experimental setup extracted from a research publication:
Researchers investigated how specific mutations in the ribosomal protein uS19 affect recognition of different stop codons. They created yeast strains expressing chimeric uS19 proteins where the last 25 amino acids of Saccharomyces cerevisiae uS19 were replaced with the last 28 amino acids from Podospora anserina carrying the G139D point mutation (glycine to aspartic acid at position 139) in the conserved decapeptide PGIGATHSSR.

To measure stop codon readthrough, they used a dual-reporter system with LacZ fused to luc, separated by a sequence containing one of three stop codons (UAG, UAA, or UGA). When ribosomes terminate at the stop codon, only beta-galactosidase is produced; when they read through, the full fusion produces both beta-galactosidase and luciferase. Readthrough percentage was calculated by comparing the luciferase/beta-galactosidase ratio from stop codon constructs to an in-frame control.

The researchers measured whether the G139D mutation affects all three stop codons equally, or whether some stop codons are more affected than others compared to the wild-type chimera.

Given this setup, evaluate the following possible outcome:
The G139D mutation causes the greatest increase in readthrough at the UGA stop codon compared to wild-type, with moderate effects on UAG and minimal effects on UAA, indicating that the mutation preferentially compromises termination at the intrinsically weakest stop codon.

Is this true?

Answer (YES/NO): NO